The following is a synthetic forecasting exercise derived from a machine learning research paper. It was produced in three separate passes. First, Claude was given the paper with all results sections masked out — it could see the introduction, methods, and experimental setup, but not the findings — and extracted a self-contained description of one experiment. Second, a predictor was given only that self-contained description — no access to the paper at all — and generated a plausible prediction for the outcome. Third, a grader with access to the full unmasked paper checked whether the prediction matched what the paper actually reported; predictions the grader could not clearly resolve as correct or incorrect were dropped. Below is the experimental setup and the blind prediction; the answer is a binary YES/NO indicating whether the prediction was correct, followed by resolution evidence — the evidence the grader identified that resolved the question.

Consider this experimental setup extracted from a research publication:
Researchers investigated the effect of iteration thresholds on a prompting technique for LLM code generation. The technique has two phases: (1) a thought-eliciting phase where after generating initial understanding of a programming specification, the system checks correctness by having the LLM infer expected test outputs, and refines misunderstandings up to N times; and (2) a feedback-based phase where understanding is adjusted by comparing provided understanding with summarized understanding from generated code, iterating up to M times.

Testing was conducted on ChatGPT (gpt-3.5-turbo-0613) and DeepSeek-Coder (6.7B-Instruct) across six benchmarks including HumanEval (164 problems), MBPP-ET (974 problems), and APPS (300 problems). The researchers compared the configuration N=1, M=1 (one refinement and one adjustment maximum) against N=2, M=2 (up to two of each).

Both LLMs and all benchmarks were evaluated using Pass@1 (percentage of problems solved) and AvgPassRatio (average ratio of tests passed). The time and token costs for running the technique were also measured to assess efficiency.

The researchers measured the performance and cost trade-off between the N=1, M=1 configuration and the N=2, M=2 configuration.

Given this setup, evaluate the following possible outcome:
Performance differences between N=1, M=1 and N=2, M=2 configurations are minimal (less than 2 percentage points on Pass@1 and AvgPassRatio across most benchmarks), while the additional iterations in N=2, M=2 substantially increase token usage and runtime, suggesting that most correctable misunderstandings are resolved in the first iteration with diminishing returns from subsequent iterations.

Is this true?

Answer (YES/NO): YES